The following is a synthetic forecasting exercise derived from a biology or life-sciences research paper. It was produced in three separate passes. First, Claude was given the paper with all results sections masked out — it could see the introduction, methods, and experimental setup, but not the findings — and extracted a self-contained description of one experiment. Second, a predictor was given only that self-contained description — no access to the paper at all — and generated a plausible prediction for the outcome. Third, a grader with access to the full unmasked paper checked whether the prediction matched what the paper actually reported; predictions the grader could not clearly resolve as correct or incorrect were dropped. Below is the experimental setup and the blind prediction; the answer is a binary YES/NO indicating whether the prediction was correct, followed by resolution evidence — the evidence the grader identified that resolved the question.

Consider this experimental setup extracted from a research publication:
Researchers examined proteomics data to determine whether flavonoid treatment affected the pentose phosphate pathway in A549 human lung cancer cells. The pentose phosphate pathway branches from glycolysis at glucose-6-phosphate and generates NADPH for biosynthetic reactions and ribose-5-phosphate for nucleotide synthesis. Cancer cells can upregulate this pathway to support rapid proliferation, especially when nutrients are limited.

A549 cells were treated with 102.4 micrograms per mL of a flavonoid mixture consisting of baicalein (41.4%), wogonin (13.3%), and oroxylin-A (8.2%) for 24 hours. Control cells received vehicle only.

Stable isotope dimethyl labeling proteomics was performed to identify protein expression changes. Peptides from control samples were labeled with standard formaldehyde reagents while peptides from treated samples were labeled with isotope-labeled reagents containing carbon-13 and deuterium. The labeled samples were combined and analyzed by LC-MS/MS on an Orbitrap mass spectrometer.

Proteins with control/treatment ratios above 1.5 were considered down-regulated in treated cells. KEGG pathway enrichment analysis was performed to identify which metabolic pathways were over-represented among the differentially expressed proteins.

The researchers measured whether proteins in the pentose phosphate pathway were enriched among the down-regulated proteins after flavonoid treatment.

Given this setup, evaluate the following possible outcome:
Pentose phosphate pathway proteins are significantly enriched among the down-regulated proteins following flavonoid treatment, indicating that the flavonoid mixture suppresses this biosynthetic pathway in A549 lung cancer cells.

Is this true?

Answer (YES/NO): YES